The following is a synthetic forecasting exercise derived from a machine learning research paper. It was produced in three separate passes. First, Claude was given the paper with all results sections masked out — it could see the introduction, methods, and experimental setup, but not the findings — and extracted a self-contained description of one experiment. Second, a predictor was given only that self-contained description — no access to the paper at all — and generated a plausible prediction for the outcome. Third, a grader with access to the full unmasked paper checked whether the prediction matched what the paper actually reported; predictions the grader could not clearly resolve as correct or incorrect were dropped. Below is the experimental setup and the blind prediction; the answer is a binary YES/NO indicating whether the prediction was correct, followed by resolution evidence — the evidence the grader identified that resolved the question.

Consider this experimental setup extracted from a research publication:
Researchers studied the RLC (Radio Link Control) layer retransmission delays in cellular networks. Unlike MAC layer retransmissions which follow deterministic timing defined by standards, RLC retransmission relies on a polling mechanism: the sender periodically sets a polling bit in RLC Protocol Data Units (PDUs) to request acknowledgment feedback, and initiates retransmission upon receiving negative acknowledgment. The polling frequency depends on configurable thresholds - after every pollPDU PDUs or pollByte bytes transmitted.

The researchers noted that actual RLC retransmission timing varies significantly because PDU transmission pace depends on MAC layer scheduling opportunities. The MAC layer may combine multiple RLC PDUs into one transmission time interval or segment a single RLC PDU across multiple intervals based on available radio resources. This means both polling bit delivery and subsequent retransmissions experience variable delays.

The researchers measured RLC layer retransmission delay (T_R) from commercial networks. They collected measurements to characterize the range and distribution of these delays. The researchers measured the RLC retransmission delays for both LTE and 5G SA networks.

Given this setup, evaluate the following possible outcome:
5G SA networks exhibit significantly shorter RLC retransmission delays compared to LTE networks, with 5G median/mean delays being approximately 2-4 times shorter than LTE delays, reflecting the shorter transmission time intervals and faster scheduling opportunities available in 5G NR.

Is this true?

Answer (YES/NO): NO